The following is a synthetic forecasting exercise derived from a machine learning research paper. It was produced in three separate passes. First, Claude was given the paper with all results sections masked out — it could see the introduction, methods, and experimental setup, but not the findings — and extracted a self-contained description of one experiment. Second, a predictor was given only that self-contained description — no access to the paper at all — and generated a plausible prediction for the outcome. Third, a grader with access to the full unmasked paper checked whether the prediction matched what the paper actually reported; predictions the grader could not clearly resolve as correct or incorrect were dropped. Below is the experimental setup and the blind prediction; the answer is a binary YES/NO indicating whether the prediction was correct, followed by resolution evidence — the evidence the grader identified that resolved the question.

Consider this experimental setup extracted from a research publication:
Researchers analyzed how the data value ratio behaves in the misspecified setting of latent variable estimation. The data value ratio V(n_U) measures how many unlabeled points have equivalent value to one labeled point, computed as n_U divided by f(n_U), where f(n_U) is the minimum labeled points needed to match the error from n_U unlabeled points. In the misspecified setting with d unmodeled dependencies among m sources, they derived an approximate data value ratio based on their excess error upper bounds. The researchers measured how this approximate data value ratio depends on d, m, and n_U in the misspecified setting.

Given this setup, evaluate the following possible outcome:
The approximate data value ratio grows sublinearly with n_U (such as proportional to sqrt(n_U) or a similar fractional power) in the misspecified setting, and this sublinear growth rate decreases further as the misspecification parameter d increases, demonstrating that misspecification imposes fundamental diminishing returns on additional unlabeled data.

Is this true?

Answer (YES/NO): NO